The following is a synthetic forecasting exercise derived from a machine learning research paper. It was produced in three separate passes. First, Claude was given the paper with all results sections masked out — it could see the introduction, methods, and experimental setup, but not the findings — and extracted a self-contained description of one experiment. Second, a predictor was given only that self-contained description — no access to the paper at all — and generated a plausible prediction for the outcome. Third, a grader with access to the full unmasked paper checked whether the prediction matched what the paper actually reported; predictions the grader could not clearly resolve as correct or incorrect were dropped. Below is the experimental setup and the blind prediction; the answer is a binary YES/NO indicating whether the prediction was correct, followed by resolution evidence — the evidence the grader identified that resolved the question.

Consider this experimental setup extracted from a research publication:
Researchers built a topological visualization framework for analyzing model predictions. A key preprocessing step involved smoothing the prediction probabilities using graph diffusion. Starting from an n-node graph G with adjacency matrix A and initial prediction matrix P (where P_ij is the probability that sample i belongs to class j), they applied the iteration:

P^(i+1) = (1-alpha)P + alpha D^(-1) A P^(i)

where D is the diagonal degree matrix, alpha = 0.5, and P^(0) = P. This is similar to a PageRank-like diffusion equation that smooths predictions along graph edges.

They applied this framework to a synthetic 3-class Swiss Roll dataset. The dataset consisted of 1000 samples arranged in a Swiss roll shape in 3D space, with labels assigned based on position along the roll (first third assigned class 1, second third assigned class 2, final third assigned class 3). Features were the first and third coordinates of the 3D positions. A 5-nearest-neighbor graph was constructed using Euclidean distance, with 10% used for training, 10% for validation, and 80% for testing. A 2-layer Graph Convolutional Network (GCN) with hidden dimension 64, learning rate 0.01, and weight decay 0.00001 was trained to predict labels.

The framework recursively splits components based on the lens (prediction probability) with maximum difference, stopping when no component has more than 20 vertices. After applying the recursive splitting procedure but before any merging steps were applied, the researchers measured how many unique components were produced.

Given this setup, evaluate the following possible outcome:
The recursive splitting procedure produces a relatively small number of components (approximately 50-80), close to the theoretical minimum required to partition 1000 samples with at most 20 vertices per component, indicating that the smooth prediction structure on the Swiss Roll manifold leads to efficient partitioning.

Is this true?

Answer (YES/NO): NO